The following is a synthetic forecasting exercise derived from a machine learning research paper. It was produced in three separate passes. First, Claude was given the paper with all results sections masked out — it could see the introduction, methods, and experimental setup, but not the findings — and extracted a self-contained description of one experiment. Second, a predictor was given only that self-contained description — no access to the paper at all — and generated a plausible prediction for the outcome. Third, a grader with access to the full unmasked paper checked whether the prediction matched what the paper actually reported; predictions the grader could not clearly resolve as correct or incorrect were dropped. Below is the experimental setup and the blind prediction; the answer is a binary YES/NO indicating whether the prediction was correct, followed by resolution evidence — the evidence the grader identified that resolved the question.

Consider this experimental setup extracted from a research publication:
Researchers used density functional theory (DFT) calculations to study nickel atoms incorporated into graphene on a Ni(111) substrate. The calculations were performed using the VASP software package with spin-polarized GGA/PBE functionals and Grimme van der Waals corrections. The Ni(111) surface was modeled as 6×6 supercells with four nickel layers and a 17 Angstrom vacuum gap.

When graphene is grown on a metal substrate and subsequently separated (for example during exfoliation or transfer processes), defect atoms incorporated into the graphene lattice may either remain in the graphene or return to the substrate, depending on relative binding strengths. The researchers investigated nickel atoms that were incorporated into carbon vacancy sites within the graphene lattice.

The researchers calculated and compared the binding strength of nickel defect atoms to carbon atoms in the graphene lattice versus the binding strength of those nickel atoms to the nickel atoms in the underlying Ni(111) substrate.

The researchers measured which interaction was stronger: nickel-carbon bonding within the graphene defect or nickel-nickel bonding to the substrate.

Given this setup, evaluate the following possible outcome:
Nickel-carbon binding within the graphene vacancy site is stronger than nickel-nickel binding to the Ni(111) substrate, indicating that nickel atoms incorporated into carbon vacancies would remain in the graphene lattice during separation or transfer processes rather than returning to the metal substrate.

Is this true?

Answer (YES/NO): YES